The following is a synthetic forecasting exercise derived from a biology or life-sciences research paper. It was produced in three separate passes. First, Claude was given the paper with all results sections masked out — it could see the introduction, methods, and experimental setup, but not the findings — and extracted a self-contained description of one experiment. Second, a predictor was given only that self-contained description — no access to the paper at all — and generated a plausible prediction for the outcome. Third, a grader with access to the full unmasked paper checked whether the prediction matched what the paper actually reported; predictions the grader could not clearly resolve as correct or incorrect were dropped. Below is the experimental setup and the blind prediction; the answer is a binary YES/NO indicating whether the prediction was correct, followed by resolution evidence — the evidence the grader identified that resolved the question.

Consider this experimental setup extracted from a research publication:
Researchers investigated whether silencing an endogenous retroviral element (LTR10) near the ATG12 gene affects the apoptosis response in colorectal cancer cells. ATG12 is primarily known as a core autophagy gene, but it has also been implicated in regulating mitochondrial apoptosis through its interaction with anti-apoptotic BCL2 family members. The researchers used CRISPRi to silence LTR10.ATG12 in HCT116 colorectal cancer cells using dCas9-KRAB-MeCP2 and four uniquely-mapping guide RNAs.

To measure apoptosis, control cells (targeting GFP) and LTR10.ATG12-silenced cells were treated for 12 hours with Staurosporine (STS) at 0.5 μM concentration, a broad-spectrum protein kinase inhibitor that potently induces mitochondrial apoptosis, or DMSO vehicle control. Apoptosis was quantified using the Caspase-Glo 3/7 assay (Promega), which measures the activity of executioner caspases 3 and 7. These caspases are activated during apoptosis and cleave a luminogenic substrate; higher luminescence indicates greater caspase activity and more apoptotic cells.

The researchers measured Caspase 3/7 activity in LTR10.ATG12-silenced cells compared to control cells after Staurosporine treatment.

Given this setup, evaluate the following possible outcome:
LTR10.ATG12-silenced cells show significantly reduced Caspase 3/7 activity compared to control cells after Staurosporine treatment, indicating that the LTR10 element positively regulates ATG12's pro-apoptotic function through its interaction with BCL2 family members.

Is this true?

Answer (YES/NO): YES